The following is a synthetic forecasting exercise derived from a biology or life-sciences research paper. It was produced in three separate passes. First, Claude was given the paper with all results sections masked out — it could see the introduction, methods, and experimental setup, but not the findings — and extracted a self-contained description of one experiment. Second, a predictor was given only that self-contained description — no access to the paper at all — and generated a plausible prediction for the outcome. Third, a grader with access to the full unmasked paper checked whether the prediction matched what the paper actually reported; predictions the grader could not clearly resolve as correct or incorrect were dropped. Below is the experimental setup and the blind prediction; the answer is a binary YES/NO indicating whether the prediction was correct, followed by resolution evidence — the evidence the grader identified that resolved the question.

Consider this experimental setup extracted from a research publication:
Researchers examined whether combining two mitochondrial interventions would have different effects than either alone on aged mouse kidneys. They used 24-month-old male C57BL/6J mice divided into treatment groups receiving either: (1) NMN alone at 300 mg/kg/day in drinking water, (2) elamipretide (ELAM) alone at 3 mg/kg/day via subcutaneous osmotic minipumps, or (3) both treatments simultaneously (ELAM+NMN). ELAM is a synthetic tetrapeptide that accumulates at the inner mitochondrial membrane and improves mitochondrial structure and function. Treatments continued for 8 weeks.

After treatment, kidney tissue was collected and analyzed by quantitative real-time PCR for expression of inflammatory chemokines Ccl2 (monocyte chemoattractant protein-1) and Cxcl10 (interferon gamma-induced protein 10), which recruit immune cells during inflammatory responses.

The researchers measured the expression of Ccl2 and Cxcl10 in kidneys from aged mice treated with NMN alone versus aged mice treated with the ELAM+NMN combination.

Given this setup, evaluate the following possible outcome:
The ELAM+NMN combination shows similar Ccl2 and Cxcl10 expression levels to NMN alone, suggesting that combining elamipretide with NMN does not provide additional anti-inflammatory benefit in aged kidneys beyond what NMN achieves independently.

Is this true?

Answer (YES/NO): NO